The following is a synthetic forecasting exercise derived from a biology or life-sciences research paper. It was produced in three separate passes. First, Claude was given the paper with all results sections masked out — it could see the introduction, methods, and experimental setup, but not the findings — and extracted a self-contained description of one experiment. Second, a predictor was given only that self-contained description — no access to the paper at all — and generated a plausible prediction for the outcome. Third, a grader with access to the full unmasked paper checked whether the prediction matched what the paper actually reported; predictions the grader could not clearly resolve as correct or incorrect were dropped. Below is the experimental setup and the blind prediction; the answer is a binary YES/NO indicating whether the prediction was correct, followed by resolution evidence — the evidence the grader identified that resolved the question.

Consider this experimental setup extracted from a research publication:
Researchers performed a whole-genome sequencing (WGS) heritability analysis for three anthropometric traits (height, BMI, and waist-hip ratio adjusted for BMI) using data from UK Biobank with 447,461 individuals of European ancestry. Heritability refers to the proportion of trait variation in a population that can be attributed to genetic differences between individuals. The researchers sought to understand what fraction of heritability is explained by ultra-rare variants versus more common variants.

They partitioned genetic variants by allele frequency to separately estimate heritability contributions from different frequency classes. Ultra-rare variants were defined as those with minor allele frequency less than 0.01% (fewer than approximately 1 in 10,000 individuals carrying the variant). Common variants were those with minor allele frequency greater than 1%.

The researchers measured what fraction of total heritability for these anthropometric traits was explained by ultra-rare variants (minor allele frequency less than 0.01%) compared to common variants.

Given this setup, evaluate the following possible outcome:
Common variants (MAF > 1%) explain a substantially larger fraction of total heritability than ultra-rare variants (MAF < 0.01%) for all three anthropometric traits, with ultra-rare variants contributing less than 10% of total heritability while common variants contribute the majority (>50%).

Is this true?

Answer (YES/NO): YES